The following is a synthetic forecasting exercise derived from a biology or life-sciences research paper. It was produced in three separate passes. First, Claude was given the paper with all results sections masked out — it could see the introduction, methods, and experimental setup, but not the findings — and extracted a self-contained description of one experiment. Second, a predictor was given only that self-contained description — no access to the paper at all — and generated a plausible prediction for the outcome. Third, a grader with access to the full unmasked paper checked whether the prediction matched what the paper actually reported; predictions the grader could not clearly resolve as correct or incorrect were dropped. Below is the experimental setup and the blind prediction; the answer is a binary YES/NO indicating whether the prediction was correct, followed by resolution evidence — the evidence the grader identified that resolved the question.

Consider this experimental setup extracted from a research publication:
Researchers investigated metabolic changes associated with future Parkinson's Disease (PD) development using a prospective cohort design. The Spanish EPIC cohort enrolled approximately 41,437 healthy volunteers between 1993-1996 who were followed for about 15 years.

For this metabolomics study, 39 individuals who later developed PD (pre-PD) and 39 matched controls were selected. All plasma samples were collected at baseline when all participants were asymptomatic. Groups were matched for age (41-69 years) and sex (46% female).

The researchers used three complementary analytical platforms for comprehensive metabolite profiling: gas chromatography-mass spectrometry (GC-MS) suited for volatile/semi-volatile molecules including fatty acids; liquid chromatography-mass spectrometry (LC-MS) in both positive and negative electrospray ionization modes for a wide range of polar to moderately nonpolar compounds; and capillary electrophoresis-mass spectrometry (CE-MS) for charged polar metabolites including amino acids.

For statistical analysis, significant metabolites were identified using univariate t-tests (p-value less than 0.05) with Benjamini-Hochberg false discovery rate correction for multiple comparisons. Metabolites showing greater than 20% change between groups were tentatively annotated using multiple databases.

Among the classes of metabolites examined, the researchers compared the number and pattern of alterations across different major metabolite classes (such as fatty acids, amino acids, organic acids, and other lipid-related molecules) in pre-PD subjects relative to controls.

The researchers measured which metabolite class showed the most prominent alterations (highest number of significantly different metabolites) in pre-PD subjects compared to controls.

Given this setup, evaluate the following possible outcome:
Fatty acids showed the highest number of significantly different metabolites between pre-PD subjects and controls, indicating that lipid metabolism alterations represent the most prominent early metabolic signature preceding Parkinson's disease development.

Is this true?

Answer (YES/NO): YES